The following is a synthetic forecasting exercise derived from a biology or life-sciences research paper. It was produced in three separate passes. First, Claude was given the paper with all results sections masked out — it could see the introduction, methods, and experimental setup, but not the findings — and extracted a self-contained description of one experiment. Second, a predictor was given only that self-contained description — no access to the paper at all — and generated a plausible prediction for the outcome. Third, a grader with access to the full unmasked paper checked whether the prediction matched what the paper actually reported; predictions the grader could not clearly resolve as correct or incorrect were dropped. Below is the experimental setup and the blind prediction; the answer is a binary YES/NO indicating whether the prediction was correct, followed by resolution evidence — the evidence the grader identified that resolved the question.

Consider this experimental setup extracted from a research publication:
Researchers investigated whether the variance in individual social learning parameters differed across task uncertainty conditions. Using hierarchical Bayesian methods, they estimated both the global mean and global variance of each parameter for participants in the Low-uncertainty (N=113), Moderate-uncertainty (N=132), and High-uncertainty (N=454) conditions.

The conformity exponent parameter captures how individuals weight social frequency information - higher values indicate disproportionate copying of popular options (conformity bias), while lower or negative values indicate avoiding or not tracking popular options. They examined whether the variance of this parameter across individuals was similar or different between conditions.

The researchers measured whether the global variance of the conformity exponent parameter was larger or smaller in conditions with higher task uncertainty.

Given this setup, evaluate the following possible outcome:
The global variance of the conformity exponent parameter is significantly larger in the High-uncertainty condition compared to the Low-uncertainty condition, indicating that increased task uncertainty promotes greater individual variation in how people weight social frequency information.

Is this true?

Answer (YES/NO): YES